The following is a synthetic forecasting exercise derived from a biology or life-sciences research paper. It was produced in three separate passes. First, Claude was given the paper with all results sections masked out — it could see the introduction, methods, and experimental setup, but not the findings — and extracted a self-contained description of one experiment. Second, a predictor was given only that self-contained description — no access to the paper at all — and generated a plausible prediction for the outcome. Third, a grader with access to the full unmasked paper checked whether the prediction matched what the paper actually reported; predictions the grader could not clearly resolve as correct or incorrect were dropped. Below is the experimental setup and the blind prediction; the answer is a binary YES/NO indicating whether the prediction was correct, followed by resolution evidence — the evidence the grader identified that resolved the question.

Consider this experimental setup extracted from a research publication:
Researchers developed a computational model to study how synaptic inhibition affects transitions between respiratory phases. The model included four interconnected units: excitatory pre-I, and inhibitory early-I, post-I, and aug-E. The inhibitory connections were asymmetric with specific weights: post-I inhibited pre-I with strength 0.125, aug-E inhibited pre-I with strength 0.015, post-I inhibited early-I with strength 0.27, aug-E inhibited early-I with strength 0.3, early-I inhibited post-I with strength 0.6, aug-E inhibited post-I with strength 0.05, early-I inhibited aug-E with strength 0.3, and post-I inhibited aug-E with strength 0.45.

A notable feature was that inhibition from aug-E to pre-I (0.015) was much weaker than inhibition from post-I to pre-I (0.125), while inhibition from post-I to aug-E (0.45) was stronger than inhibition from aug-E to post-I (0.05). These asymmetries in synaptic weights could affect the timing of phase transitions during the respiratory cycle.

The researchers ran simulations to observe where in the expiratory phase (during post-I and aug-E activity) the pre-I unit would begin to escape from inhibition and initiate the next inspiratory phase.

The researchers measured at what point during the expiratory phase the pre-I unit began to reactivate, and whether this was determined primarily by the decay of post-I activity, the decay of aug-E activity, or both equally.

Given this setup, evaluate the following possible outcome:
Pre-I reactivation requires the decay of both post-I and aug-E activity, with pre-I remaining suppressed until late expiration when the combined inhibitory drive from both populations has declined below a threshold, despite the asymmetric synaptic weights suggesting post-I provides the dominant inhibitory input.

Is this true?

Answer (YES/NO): NO